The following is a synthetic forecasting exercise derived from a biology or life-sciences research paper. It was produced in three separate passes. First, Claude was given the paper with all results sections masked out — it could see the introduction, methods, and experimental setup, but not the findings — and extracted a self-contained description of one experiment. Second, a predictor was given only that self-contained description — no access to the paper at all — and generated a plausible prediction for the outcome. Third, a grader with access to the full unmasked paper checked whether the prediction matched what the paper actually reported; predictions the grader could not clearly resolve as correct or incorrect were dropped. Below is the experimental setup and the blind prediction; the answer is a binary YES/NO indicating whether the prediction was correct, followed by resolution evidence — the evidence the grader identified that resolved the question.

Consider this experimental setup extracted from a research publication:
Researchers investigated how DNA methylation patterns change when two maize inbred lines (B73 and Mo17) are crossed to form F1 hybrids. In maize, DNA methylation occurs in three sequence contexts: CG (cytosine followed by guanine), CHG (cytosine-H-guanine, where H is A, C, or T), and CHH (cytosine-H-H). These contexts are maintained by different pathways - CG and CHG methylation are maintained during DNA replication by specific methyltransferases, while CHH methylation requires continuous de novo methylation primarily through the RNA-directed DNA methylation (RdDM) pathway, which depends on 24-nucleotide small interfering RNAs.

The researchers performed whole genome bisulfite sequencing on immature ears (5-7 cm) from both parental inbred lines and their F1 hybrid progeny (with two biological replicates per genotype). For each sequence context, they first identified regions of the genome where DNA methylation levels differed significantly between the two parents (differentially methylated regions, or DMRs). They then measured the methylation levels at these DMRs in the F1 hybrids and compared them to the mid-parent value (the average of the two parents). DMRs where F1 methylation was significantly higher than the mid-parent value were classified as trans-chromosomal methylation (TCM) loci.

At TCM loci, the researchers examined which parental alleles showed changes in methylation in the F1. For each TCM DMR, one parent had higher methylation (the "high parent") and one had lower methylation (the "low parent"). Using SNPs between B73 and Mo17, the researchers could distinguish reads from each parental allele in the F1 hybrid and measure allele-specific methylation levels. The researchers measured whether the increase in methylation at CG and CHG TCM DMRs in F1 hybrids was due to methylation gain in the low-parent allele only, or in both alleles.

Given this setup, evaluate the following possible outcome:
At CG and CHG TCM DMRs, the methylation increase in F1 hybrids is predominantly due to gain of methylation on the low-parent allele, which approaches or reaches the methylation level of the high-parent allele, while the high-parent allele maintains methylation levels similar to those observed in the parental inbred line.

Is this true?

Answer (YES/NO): YES